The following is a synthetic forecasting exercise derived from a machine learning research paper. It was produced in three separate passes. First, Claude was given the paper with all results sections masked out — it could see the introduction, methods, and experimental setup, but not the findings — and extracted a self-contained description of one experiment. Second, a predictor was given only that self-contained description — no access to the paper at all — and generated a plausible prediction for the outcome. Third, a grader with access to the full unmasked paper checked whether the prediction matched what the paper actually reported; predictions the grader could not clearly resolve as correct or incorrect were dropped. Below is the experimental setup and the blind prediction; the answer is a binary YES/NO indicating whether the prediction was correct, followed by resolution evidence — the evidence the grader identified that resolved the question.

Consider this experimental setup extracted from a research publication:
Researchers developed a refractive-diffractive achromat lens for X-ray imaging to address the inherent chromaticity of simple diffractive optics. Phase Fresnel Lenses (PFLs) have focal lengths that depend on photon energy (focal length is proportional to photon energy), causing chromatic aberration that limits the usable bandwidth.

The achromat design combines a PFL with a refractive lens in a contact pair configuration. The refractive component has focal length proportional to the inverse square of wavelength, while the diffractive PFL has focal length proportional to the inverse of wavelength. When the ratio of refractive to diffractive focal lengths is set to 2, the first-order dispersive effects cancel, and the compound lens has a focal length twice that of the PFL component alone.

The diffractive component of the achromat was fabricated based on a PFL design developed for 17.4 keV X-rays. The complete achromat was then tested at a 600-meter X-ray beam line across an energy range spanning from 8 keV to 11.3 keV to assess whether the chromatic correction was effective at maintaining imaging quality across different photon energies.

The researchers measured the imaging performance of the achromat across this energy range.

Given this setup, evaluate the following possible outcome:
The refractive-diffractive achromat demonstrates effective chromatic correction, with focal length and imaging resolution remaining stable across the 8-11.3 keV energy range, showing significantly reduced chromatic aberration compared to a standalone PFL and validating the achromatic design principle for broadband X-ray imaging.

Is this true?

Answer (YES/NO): YES